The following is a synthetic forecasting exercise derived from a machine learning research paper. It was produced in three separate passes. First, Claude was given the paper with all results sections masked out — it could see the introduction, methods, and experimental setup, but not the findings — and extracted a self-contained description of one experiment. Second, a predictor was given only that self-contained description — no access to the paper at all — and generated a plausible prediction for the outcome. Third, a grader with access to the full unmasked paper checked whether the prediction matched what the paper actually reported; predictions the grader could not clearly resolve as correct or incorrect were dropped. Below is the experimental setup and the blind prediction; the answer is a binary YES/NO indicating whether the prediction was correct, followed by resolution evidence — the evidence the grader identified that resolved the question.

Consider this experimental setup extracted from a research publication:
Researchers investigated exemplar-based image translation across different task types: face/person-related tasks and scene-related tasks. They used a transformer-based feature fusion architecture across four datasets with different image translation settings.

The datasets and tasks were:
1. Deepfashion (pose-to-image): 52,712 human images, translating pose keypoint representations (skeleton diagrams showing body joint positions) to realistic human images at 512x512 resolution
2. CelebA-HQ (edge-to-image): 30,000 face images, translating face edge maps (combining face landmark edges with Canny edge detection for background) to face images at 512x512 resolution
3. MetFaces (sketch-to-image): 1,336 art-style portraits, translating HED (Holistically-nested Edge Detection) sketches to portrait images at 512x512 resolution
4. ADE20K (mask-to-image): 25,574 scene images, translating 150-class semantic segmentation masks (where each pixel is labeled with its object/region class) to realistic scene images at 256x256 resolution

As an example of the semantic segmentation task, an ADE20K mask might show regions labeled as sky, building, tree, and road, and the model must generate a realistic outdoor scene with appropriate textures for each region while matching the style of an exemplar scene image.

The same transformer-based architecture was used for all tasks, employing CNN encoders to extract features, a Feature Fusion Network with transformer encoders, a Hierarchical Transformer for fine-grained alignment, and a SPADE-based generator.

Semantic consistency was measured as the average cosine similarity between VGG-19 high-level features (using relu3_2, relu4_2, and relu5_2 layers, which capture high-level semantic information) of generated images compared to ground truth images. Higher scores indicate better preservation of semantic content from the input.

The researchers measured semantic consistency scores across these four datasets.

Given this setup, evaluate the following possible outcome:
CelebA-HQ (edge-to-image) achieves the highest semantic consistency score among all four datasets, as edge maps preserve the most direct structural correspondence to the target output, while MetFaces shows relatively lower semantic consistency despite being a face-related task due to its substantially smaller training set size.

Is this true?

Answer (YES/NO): NO